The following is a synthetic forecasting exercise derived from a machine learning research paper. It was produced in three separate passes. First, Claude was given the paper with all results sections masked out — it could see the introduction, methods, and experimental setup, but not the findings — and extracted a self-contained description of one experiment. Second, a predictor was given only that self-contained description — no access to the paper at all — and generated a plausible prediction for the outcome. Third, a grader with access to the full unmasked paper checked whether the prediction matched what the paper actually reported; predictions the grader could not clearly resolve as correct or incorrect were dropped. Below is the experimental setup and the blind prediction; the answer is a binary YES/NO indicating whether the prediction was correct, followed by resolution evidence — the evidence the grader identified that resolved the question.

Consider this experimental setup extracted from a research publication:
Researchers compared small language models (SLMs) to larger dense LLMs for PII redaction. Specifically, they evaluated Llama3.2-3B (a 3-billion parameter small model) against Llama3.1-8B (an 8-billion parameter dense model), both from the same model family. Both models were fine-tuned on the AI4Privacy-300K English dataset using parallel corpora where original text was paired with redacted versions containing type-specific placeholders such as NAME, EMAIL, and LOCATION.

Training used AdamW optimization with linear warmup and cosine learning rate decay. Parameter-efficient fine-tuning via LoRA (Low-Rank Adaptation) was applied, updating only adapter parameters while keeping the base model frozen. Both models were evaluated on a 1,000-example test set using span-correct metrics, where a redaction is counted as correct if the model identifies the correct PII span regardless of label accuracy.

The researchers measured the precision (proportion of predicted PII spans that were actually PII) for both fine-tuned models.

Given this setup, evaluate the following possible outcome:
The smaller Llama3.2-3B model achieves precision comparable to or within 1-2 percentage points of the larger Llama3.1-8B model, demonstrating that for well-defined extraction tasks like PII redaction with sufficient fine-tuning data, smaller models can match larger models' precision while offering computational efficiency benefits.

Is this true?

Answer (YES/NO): NO